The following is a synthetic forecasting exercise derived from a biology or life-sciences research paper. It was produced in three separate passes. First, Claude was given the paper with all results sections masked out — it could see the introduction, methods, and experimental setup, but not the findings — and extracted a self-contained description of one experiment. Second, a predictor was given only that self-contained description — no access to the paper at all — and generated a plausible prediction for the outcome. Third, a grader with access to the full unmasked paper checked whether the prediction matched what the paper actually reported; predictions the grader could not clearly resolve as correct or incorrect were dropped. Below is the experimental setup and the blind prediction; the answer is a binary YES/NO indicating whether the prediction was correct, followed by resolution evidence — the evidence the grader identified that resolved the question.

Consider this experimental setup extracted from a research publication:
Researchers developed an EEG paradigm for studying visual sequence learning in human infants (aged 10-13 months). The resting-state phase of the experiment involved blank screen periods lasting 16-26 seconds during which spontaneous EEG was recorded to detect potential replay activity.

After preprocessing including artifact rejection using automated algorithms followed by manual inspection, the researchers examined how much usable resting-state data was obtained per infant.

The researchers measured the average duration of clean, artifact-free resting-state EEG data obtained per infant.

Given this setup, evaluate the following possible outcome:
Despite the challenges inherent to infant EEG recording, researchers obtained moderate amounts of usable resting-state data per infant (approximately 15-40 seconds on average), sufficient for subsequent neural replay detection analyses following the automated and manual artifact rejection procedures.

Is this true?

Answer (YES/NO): NO